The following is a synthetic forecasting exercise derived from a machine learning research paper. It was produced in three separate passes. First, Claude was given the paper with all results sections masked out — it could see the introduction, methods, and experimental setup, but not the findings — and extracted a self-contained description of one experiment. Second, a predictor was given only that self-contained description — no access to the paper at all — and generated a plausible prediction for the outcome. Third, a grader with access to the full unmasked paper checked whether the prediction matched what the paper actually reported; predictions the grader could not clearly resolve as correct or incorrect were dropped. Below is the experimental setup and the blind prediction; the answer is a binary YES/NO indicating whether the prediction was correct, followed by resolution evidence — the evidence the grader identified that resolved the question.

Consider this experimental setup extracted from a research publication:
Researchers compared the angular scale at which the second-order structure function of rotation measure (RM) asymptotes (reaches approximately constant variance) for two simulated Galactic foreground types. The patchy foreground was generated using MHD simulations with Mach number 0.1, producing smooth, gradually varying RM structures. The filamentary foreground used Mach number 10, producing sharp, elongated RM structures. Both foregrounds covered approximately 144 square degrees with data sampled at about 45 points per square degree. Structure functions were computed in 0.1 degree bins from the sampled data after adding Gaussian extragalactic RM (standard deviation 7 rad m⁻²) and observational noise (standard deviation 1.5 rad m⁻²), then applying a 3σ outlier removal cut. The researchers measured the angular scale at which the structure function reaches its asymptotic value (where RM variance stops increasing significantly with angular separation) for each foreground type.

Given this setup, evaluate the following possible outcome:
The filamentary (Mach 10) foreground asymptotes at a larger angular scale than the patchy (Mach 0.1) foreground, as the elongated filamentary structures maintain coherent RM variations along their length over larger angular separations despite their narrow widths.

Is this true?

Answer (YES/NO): NO